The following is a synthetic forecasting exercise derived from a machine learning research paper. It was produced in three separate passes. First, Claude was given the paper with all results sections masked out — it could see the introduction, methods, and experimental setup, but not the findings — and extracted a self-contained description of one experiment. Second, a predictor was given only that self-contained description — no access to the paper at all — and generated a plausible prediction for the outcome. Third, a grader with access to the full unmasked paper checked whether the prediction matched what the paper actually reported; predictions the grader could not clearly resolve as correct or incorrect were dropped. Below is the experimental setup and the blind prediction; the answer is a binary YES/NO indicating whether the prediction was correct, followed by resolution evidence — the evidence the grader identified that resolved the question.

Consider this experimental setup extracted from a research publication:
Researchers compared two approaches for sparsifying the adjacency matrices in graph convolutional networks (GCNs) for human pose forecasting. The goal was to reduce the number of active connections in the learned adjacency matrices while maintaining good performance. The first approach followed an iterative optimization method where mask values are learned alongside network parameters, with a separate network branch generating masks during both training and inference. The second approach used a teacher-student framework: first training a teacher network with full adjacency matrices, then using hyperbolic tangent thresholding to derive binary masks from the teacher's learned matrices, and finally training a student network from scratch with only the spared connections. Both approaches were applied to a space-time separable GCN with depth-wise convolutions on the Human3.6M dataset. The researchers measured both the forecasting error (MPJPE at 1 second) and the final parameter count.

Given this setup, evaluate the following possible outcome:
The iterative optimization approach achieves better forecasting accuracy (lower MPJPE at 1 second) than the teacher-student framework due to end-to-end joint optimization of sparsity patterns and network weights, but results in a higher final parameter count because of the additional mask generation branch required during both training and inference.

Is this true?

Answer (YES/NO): NO